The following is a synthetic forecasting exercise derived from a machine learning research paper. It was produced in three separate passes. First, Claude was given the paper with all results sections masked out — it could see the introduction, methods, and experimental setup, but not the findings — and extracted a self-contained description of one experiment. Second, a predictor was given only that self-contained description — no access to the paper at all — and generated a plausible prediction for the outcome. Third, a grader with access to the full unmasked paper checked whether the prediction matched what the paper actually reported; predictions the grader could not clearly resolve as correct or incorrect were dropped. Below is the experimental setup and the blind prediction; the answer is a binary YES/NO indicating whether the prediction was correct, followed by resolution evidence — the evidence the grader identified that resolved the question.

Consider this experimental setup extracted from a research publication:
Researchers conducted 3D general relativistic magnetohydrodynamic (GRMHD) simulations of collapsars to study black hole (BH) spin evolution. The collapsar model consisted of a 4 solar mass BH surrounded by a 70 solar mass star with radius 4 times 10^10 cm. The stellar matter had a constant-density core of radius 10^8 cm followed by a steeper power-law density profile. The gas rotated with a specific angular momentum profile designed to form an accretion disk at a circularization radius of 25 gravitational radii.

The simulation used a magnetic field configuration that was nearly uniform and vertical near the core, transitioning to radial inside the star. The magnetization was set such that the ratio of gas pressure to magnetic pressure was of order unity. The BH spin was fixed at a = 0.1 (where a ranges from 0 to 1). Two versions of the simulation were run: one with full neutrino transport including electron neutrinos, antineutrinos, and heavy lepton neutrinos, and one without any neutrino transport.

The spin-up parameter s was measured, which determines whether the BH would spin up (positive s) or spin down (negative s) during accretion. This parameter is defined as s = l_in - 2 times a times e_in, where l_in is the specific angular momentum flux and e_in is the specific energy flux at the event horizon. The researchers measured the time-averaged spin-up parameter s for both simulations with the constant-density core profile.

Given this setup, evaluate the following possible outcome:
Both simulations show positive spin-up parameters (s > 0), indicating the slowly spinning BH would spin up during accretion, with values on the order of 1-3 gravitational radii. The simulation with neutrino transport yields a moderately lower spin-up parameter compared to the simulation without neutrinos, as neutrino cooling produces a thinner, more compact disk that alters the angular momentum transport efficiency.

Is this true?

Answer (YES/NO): NO